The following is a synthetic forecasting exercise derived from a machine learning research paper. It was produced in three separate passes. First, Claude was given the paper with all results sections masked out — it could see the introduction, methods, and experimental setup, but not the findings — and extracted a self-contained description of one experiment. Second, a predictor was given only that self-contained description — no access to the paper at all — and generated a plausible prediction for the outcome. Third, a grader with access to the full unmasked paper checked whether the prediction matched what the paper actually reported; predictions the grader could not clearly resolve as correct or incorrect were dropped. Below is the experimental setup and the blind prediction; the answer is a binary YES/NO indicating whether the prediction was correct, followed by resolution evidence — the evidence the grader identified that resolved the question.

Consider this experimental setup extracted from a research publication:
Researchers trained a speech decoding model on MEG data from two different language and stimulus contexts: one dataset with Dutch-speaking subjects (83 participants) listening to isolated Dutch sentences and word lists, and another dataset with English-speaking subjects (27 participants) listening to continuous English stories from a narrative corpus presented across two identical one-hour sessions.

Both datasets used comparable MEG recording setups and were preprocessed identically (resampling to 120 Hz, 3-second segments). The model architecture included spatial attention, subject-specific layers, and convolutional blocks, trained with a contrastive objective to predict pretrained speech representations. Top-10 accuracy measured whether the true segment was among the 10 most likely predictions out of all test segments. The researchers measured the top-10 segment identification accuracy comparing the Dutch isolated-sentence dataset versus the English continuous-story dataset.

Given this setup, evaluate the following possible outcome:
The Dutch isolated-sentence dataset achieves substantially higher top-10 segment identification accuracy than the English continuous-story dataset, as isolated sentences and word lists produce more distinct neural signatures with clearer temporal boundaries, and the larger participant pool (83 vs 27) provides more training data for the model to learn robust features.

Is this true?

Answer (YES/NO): NO